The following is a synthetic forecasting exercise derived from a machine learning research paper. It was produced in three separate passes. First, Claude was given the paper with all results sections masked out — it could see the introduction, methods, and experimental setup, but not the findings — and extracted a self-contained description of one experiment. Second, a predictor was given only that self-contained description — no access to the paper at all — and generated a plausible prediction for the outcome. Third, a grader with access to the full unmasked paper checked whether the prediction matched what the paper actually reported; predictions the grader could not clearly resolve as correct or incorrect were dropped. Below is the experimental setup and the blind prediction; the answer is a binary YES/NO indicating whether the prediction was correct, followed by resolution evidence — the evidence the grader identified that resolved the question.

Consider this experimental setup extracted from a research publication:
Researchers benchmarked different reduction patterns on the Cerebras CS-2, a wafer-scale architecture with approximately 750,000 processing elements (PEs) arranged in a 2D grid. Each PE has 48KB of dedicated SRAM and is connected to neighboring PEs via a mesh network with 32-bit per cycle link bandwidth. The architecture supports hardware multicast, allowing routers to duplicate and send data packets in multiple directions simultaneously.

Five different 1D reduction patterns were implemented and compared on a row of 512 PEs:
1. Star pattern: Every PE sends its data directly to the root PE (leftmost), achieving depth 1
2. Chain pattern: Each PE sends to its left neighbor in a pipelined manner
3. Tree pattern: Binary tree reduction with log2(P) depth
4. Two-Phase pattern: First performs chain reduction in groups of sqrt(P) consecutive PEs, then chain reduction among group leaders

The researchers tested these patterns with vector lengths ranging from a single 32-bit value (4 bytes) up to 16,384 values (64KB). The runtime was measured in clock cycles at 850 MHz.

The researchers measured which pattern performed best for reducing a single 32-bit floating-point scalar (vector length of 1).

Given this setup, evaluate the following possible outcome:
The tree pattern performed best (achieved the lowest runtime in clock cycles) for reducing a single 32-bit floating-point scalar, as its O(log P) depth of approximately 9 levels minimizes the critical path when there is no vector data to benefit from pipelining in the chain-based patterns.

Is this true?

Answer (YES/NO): NO